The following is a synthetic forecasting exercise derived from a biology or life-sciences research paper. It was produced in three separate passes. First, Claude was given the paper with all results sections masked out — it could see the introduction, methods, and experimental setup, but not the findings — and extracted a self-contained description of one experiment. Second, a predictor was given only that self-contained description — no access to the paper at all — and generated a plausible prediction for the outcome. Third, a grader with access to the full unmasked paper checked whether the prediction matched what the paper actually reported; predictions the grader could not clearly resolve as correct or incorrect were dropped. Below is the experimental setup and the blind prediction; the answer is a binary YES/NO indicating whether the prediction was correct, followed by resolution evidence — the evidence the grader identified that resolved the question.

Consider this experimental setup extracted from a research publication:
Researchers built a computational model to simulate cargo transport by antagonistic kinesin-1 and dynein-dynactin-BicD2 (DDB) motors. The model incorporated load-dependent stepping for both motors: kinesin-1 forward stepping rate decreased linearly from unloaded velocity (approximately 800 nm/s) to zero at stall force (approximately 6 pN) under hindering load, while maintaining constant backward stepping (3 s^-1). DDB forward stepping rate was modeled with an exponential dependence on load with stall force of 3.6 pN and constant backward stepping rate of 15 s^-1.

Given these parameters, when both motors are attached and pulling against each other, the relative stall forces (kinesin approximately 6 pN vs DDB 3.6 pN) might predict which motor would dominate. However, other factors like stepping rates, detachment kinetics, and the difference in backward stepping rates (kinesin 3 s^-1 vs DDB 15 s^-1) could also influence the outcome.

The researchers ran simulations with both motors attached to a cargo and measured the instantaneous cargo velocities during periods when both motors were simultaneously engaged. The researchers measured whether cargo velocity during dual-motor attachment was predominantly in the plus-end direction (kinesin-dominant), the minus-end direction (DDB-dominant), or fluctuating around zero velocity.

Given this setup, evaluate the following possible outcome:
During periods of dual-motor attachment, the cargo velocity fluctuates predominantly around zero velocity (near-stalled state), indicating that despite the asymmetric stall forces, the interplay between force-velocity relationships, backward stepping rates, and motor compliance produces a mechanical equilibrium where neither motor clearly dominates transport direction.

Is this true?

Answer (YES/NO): NO